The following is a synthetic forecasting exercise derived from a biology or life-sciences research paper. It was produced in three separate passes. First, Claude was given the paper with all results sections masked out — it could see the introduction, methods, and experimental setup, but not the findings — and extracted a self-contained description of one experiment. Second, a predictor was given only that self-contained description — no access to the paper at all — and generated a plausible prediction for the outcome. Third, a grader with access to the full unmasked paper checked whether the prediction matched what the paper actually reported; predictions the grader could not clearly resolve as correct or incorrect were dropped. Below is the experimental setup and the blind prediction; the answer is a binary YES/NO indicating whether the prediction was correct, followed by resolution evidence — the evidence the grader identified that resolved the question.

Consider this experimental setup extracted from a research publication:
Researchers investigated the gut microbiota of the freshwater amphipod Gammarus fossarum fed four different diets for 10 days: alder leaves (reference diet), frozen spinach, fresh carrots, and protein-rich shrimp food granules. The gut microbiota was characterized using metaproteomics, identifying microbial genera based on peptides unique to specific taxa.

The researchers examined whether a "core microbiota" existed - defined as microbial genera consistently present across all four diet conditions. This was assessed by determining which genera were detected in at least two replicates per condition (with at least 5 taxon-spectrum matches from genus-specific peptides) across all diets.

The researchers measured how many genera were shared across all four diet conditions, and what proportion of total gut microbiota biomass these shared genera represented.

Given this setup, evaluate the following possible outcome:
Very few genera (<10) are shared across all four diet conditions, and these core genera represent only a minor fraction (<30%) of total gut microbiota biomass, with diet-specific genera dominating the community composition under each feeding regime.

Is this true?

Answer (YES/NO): NO